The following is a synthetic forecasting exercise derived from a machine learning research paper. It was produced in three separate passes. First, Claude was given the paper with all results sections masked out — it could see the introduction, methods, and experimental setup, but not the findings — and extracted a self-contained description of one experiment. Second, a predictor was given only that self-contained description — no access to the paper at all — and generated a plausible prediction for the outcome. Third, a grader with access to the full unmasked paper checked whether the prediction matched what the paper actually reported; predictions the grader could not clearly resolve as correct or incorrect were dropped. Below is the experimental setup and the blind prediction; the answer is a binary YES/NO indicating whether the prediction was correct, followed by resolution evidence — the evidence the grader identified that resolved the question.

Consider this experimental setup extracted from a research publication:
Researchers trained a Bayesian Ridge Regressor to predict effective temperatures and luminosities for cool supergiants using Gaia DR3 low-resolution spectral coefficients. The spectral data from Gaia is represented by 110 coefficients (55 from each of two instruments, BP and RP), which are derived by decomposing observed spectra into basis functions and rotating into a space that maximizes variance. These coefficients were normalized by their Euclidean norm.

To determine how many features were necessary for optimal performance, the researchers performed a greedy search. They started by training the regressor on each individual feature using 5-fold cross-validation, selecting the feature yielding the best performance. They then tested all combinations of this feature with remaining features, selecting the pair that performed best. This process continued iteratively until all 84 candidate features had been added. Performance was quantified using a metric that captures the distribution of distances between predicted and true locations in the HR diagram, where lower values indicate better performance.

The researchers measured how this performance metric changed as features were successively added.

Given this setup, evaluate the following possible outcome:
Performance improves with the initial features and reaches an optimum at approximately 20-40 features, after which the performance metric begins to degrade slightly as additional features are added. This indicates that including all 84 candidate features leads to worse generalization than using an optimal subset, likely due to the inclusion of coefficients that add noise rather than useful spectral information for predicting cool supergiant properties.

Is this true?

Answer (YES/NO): YES